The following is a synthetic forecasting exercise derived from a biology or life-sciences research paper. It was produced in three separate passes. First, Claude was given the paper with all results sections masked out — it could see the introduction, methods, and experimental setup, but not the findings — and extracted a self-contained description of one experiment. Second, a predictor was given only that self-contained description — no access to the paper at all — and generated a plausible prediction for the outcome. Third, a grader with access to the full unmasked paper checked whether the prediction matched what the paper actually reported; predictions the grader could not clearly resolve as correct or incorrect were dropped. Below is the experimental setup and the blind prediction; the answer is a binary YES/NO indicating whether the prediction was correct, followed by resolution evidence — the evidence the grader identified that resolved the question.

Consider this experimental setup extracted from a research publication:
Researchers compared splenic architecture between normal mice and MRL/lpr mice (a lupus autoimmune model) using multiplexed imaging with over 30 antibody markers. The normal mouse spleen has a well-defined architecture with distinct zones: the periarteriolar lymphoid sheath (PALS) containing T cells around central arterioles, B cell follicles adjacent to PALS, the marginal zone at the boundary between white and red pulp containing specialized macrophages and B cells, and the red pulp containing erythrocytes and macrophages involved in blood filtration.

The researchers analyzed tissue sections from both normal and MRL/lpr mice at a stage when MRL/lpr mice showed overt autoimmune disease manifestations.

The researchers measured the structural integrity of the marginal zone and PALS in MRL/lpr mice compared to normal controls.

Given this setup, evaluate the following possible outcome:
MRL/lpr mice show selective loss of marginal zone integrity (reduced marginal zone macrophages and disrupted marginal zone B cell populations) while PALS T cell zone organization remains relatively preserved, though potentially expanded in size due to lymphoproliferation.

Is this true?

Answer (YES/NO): NO